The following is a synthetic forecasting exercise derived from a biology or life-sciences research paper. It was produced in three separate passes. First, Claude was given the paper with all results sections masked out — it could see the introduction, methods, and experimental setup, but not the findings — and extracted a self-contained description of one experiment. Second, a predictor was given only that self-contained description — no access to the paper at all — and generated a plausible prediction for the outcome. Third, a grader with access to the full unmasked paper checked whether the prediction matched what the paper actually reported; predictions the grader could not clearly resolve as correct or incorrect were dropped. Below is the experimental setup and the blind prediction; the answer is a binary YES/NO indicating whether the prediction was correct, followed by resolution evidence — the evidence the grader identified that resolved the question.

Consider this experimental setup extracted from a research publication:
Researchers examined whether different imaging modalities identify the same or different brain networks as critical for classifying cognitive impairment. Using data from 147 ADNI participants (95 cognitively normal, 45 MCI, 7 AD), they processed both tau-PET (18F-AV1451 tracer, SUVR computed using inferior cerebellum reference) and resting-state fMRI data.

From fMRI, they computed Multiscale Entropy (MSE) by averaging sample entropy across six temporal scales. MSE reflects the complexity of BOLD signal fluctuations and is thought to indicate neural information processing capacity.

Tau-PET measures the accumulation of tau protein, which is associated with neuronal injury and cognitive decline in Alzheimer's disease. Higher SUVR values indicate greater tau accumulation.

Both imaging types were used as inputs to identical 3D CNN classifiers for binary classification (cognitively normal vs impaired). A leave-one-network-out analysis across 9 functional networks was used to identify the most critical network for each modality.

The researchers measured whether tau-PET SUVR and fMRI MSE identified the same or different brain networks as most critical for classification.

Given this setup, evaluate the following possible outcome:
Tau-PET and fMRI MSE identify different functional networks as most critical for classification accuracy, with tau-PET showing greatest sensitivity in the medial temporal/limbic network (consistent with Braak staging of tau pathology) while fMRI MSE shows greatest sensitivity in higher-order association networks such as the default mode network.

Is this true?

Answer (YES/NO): NO